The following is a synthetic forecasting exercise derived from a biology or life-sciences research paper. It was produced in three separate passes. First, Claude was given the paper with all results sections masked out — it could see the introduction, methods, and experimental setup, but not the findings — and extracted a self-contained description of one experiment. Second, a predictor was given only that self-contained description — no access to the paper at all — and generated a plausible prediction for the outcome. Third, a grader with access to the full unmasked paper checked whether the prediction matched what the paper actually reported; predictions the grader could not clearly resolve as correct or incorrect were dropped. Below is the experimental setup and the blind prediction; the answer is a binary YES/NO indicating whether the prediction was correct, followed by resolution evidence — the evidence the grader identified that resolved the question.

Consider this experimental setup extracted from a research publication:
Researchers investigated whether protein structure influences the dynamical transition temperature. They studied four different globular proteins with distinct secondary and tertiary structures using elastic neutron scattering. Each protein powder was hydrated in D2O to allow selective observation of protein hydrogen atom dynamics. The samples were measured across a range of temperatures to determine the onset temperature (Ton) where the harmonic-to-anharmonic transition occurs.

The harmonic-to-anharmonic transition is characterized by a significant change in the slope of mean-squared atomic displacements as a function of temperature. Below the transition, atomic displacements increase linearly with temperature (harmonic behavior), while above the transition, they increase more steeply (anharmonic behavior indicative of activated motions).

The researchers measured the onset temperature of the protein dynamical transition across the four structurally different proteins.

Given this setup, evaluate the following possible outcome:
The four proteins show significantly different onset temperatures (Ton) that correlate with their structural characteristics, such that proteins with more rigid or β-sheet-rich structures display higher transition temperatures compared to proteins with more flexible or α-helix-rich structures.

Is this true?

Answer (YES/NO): NO